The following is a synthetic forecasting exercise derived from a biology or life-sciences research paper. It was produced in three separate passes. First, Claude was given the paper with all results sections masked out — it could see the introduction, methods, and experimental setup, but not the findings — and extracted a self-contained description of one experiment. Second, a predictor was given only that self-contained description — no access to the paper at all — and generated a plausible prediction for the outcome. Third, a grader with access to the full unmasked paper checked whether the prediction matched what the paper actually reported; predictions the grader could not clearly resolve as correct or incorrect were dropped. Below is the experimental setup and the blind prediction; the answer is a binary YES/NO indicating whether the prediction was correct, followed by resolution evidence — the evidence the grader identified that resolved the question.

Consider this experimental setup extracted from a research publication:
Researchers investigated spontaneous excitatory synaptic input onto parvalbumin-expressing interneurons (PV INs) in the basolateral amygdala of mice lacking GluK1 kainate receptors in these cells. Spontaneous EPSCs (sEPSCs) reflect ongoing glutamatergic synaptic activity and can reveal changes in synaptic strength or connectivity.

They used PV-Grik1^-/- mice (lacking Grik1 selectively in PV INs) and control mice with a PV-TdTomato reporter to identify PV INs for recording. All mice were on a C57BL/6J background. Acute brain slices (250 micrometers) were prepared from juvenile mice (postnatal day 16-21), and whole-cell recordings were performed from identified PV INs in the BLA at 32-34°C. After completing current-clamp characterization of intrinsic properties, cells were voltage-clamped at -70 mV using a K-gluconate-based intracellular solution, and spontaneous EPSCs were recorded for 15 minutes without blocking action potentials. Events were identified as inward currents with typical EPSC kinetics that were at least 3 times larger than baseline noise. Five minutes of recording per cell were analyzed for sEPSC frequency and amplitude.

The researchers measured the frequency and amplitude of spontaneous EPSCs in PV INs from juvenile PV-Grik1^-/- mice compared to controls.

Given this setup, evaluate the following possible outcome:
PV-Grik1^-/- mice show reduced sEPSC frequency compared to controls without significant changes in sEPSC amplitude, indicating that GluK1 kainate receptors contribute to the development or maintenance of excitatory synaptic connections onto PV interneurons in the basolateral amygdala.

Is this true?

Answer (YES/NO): NO